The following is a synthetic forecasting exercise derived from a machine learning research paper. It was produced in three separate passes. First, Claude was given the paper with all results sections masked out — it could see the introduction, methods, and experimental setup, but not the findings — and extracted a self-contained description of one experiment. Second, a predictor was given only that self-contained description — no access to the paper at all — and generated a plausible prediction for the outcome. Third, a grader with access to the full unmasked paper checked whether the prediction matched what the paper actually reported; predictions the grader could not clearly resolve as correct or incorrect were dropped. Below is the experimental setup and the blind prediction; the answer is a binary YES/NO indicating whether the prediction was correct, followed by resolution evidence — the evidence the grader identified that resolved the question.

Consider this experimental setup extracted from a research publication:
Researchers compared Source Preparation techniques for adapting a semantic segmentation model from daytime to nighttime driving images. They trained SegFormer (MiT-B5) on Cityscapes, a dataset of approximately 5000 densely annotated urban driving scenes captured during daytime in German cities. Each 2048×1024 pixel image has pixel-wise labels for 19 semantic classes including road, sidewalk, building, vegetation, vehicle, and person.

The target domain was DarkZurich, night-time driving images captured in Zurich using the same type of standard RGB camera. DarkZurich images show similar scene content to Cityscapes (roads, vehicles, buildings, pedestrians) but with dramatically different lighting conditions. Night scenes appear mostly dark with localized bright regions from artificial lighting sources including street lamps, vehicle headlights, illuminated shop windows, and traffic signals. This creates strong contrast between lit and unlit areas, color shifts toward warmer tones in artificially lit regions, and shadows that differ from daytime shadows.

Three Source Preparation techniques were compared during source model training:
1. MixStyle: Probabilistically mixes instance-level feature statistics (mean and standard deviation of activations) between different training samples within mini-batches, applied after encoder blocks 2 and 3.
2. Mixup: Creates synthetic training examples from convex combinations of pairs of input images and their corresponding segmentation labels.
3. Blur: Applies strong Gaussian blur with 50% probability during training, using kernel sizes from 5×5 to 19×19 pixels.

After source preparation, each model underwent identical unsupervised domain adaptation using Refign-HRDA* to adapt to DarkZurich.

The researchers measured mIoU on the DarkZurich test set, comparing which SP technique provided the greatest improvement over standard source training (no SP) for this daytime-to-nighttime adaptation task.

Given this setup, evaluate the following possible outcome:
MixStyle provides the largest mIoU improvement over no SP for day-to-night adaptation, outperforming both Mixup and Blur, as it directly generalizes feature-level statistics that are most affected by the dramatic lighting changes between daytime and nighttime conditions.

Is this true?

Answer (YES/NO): YES